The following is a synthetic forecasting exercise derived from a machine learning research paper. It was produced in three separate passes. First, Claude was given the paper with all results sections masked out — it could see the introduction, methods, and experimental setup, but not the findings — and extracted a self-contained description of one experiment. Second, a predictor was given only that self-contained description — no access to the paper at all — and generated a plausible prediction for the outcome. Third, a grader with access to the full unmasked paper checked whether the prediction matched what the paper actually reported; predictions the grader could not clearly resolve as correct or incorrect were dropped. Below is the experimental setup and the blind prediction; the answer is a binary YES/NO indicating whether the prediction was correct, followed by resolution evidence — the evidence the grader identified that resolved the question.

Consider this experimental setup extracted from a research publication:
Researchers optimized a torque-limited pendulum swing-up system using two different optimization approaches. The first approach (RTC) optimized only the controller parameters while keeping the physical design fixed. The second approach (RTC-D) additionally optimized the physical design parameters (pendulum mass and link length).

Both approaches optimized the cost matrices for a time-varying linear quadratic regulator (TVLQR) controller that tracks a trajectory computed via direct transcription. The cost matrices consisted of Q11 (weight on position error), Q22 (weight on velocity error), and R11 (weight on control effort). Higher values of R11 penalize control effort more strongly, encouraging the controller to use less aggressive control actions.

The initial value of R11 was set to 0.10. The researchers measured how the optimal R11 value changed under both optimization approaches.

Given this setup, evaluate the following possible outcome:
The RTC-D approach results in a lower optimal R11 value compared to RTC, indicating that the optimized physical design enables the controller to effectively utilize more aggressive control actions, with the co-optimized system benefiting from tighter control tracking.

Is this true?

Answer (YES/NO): NO